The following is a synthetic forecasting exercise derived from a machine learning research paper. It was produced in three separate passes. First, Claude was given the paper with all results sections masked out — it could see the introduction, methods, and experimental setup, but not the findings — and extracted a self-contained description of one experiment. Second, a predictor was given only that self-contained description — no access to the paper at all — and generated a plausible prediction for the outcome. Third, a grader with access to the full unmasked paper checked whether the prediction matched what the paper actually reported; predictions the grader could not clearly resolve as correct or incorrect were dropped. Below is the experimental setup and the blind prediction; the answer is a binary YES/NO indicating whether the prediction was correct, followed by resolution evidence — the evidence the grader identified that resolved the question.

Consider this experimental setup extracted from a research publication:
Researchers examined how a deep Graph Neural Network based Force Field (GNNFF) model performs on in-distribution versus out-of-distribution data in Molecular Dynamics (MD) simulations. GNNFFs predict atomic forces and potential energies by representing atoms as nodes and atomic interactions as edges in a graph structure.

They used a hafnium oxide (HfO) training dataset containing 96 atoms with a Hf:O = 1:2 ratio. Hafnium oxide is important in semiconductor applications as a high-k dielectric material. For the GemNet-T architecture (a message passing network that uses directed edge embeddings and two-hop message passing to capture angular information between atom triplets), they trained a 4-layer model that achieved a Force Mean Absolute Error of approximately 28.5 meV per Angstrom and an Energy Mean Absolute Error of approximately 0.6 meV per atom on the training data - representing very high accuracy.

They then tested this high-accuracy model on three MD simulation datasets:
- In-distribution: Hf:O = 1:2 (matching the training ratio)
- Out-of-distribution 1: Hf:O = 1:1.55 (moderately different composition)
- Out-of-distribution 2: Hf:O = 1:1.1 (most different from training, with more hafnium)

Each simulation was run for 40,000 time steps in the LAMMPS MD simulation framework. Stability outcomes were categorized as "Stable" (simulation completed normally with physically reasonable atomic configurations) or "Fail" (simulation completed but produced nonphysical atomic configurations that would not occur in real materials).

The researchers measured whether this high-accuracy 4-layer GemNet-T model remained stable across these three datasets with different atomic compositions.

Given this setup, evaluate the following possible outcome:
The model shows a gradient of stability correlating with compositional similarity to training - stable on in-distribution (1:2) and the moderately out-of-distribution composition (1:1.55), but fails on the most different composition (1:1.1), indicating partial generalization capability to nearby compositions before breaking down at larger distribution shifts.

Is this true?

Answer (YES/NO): NO